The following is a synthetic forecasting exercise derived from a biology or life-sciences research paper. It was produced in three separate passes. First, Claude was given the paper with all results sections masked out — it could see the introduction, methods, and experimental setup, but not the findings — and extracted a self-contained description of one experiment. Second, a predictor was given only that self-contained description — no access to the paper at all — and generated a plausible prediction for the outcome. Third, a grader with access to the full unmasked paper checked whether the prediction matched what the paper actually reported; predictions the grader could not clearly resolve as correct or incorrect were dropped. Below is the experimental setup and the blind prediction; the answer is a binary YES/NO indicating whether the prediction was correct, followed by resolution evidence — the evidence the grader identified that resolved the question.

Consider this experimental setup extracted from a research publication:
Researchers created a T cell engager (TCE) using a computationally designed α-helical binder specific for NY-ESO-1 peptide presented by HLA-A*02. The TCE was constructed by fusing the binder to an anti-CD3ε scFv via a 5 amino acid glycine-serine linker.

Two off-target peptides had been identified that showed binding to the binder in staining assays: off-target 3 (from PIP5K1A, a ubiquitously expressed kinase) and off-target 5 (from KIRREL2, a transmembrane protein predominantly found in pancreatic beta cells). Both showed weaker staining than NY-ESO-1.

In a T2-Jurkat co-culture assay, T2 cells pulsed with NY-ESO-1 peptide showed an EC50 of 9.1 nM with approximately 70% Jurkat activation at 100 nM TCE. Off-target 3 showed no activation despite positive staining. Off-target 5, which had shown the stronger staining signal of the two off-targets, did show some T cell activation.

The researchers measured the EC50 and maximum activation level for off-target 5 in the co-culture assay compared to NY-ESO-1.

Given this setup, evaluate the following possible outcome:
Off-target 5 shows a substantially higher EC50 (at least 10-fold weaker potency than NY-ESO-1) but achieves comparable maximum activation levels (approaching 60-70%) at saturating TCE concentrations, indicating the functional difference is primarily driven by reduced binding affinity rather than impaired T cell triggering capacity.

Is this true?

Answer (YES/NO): NO